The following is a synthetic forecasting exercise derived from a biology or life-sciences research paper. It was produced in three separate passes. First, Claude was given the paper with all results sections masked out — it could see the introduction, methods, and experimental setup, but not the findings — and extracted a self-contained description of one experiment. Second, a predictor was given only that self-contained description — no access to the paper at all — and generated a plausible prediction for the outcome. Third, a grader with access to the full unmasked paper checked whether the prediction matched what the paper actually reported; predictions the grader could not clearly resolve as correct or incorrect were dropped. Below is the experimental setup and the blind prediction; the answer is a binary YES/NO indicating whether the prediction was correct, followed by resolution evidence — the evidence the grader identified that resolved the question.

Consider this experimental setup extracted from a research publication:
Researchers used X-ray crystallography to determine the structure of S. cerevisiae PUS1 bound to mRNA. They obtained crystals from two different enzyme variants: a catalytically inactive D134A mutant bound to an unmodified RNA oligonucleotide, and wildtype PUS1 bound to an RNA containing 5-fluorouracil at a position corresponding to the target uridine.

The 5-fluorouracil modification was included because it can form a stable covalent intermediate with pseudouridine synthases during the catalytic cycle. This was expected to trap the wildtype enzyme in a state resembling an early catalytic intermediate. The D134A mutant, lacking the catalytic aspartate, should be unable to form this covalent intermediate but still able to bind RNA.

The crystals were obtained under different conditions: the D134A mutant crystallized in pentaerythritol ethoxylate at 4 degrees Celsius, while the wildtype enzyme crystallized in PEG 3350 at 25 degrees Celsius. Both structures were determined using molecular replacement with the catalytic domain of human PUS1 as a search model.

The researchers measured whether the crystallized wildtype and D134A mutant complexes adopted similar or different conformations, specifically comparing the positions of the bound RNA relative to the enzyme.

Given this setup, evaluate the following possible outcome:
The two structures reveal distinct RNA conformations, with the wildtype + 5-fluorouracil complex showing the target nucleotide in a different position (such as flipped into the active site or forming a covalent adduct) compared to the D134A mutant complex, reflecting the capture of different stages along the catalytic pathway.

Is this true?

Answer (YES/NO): NO